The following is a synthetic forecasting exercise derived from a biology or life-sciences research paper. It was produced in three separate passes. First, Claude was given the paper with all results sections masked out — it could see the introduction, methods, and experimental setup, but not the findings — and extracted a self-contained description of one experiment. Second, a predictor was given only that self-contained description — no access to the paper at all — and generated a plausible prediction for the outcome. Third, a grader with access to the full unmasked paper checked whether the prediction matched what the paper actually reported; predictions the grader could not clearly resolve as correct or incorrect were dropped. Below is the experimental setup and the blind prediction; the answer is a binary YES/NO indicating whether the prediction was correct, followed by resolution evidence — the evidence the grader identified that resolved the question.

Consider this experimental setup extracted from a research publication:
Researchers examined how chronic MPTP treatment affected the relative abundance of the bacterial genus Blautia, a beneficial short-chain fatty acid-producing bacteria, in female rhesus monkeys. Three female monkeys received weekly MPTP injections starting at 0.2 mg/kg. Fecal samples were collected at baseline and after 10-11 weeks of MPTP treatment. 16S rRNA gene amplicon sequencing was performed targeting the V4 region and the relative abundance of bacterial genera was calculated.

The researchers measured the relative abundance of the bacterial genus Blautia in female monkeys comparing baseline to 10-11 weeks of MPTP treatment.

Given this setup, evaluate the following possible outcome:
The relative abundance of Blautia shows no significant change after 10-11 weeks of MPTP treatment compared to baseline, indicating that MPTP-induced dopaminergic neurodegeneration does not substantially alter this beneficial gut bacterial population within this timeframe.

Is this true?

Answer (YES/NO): NO